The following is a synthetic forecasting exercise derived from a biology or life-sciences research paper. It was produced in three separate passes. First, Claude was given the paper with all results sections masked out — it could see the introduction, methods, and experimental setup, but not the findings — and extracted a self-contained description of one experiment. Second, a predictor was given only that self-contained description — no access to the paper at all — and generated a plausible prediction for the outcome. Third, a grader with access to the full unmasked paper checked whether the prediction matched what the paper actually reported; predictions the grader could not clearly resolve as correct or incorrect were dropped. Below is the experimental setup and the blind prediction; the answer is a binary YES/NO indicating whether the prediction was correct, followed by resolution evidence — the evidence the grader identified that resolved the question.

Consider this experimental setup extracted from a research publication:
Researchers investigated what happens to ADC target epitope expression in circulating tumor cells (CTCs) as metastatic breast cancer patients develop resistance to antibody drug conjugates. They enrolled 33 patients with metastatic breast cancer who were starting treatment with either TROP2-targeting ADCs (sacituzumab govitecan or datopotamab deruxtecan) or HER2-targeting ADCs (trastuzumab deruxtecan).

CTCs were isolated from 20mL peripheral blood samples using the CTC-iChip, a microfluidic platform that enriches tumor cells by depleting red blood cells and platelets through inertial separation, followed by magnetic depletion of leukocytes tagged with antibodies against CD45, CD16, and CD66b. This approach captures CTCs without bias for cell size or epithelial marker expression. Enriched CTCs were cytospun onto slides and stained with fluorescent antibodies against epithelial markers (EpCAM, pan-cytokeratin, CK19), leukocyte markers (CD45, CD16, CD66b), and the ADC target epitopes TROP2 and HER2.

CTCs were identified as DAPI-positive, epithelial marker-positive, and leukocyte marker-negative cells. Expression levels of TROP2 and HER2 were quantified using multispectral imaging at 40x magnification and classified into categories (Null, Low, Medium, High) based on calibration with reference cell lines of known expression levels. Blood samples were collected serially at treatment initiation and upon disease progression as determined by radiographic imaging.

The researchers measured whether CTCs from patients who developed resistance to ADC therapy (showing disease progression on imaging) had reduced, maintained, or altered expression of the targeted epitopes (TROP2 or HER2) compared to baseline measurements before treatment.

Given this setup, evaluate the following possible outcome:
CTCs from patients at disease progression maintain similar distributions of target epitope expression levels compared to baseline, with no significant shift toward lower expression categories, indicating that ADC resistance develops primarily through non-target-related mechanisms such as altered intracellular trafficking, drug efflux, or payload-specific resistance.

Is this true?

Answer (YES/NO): YES